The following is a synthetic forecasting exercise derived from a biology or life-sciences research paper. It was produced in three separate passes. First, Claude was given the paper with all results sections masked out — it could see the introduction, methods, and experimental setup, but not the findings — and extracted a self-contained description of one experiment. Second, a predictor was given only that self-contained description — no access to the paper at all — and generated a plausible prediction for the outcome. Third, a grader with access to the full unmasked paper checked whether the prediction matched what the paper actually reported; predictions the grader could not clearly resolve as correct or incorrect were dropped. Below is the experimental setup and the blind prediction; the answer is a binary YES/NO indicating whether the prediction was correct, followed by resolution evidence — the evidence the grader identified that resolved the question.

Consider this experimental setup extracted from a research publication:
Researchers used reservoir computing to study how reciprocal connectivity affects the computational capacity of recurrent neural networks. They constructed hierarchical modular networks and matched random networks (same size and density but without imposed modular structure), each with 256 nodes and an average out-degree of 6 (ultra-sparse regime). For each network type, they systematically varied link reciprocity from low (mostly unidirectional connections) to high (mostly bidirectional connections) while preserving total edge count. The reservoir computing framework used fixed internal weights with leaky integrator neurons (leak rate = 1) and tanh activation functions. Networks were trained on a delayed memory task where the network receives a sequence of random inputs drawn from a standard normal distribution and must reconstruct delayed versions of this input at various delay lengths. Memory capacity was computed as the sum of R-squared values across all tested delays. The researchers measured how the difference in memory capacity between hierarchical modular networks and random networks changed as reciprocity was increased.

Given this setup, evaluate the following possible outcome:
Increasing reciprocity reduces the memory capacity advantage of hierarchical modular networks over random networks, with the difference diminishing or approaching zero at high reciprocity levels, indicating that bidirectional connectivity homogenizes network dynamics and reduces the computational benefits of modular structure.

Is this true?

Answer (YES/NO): YES